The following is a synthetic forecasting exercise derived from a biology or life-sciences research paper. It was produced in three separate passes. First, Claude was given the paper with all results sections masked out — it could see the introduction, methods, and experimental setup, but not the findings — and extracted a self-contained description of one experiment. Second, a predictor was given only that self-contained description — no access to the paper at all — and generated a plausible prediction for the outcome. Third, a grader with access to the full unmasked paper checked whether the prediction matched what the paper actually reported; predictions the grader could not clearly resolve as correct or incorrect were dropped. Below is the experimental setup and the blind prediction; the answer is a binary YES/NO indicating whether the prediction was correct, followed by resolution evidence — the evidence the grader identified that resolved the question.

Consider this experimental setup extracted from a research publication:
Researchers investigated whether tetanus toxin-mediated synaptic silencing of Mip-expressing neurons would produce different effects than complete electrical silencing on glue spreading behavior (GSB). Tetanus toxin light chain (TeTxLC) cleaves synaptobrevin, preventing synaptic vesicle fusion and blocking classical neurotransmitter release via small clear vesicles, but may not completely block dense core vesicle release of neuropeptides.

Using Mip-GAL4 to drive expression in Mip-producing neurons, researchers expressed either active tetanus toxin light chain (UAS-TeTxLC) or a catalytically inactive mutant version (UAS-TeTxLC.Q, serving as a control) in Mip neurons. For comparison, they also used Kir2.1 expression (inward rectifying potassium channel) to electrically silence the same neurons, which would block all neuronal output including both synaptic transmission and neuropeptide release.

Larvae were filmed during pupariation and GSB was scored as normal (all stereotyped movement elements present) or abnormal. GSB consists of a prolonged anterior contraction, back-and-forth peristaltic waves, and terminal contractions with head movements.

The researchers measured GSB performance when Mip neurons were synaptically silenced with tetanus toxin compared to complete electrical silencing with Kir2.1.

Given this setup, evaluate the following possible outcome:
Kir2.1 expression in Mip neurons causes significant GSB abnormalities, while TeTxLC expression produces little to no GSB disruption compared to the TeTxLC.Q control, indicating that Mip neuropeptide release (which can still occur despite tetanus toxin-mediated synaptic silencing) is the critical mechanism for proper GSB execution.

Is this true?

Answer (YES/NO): NO